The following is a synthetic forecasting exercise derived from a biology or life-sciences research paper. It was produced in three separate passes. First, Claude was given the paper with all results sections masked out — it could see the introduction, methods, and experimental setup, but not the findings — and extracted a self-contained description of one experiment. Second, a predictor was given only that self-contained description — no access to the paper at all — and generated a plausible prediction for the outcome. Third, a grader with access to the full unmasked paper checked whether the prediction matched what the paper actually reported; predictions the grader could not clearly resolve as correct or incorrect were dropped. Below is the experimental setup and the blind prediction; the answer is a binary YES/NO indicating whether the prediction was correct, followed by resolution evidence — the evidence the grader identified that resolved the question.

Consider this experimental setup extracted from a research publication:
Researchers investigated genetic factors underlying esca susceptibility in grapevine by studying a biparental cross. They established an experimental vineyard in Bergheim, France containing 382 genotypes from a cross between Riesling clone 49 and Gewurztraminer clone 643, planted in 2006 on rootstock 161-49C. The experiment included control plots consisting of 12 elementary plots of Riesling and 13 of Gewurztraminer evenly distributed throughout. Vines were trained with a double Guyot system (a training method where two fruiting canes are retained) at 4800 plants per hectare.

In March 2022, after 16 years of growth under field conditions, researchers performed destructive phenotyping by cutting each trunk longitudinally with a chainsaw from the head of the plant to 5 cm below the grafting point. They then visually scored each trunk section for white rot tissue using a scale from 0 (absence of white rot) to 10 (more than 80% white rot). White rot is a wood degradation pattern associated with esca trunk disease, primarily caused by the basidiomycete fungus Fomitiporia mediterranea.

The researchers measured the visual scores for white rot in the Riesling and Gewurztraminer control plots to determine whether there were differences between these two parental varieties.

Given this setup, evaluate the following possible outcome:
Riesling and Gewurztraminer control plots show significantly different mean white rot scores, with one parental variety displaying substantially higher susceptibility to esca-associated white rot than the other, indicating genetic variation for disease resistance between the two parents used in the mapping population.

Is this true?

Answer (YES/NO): NO